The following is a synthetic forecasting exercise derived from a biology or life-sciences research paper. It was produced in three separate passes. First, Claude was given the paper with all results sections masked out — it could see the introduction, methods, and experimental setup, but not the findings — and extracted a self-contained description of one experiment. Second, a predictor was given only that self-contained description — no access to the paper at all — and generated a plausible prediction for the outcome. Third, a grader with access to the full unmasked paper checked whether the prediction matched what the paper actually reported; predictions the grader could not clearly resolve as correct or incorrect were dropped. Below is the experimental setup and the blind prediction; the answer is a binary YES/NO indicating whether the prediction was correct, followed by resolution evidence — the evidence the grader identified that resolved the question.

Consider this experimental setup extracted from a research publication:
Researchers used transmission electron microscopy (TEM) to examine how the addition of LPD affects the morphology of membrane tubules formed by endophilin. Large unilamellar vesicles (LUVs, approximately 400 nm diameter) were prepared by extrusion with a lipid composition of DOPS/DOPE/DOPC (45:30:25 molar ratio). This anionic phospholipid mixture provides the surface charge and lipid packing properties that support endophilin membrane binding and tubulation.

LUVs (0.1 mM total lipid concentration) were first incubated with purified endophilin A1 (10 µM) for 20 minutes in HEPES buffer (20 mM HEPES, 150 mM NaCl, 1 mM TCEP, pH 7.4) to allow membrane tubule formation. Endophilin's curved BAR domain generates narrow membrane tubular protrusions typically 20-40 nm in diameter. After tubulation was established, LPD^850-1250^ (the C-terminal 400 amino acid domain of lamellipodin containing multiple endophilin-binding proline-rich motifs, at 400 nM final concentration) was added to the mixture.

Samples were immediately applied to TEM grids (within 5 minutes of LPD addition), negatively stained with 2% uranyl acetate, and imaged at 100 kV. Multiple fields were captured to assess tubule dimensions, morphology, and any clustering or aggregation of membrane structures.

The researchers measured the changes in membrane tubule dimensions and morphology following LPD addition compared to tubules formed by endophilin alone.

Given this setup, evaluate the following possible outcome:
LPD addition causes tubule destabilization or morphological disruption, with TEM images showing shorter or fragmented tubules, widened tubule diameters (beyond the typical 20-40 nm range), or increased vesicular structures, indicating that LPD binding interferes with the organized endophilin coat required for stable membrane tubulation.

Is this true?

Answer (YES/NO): NO